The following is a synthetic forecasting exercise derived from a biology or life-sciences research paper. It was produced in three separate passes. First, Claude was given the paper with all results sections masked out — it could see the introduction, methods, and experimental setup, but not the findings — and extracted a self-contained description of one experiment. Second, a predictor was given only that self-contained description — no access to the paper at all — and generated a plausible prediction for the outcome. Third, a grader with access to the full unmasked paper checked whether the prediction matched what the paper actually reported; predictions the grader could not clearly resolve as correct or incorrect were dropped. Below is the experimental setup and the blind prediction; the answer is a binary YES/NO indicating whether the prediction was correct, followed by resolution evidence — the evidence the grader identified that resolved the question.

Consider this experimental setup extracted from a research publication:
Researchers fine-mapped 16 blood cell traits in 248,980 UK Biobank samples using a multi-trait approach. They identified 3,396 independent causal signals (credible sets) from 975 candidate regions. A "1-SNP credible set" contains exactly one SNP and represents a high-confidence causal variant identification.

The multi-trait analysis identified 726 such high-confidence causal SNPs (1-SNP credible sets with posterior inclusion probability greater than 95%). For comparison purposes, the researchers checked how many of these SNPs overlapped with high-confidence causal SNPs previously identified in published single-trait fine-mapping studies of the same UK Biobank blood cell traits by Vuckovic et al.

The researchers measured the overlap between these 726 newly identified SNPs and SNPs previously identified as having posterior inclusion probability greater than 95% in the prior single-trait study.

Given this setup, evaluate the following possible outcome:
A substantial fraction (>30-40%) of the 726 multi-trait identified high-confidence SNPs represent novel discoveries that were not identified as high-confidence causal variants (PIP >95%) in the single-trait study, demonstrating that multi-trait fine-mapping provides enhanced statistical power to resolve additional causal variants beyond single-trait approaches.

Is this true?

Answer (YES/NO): YES